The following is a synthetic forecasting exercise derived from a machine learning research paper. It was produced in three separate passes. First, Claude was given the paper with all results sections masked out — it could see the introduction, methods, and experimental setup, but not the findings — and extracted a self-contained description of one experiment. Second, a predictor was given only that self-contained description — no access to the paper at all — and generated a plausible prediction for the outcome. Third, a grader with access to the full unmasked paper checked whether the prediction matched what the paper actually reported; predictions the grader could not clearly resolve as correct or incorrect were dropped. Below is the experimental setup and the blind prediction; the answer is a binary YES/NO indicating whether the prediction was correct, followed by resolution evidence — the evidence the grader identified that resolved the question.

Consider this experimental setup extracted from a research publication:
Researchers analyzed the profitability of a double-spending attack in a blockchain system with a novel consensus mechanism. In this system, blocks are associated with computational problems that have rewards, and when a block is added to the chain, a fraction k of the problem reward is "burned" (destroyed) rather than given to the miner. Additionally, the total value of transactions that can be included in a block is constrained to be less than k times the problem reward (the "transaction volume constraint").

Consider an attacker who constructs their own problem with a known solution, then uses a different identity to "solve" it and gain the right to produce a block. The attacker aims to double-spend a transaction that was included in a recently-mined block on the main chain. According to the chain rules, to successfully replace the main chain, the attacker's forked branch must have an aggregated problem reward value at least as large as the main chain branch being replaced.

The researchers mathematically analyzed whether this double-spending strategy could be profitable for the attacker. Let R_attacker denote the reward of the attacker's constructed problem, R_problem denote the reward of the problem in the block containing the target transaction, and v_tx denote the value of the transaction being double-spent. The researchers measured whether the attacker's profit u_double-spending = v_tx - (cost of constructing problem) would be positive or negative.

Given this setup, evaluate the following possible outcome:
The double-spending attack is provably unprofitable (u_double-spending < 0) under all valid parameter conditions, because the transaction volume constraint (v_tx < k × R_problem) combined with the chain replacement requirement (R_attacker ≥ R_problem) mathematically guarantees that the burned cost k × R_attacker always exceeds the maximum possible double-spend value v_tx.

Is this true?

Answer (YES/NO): YES